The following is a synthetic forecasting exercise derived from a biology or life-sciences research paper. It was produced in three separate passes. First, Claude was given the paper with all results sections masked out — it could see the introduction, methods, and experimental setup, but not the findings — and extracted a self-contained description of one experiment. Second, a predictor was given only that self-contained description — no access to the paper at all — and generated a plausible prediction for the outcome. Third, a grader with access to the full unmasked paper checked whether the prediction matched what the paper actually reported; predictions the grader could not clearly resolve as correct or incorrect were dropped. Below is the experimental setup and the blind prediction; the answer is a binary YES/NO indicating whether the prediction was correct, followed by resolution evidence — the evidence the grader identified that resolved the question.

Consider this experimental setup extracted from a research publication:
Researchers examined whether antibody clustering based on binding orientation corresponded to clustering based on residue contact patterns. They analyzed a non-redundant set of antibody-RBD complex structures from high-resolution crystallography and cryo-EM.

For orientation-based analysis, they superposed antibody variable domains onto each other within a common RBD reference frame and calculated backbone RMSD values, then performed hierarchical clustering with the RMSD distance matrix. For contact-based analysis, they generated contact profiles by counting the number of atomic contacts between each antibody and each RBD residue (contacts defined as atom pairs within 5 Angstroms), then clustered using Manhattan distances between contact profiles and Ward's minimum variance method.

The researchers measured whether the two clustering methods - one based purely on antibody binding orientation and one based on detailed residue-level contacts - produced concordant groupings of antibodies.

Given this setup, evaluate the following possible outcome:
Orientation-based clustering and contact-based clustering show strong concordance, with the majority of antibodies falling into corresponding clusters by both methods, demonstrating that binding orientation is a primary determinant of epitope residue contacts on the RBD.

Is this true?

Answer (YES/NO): NO